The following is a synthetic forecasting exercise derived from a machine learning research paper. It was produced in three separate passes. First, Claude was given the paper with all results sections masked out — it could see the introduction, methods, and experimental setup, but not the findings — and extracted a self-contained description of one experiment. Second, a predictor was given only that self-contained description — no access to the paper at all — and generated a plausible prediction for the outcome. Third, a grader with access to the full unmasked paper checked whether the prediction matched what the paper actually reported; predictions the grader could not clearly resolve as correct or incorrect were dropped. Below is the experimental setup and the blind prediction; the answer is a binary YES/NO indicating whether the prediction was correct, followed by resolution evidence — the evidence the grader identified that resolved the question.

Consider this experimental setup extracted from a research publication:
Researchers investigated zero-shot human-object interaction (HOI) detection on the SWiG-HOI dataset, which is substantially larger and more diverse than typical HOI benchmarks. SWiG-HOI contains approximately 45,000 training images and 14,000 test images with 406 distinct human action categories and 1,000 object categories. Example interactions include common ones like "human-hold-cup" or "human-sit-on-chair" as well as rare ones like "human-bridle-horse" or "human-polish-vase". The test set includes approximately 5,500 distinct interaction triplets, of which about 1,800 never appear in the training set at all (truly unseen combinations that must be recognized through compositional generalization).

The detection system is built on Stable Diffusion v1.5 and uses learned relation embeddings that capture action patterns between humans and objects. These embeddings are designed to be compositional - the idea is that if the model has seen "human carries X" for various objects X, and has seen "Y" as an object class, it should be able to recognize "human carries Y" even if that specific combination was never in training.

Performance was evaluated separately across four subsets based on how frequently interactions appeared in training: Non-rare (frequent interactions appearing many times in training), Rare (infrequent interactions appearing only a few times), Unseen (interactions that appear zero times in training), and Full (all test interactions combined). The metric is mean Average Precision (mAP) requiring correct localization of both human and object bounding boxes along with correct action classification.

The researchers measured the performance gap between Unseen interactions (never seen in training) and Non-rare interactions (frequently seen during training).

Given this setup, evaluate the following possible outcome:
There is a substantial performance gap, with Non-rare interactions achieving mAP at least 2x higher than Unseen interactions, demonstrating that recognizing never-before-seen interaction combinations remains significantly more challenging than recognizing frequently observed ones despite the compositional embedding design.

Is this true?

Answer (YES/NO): NO